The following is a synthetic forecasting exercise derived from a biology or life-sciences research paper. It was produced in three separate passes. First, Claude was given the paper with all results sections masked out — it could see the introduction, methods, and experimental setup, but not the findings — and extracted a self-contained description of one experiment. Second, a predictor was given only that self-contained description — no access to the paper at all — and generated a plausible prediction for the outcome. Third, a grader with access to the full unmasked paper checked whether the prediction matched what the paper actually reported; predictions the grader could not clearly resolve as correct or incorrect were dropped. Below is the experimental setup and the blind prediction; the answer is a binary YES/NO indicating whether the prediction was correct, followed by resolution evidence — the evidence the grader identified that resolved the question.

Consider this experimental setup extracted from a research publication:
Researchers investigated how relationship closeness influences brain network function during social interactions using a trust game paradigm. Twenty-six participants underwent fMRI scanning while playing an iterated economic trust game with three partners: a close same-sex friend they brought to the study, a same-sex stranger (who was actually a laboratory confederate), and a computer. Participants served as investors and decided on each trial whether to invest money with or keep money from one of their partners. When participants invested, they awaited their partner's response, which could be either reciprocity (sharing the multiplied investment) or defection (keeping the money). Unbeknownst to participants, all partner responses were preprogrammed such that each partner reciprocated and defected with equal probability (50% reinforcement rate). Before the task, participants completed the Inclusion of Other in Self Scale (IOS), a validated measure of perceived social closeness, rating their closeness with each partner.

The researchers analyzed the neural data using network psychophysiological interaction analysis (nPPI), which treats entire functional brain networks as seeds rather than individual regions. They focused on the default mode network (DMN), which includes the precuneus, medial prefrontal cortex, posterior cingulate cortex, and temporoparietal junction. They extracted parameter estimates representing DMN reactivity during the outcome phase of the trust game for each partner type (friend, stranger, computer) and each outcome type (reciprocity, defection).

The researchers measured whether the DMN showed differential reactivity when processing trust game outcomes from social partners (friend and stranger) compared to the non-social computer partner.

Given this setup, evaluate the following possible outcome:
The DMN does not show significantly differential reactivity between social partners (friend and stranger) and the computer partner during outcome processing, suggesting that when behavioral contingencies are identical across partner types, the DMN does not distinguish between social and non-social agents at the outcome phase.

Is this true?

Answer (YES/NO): NO